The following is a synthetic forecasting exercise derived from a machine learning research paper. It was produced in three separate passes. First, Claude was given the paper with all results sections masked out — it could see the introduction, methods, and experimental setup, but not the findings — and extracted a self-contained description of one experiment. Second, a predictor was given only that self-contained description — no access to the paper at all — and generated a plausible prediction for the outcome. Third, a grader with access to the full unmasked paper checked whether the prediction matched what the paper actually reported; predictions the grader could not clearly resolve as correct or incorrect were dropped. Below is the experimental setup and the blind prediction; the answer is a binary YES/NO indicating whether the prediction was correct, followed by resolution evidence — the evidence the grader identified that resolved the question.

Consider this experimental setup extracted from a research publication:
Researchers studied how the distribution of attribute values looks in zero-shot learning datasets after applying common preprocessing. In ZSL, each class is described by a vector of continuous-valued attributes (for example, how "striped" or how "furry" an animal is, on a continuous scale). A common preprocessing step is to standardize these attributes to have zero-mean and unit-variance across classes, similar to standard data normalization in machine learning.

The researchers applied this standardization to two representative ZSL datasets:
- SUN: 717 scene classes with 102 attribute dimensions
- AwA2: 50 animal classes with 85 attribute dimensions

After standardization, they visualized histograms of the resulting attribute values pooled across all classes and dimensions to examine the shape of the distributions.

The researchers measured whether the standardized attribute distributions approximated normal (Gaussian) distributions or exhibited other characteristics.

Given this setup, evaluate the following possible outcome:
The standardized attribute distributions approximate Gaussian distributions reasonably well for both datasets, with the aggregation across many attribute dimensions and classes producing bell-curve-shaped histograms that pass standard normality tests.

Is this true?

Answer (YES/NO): NO